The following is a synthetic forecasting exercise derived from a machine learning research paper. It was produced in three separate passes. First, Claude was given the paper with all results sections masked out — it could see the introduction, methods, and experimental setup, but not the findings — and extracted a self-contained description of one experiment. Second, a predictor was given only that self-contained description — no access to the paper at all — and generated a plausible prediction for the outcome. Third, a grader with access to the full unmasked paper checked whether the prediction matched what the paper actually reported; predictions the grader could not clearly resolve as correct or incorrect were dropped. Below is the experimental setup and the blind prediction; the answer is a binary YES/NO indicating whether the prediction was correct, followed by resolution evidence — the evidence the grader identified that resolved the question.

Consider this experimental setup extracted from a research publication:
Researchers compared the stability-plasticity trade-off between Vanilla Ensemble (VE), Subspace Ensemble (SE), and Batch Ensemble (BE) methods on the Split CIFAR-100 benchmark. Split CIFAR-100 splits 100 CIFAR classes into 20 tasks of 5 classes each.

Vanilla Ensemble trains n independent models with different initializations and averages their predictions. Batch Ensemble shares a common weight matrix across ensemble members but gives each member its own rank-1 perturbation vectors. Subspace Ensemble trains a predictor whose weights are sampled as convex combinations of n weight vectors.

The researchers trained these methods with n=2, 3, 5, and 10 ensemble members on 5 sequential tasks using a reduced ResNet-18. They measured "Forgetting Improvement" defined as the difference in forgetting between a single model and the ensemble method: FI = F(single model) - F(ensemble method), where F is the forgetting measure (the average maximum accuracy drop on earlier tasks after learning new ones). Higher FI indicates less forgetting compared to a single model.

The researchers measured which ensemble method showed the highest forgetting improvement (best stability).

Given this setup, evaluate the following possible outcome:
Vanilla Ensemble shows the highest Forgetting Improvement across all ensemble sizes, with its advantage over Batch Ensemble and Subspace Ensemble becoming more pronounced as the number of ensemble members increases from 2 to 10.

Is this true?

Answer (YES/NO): NO